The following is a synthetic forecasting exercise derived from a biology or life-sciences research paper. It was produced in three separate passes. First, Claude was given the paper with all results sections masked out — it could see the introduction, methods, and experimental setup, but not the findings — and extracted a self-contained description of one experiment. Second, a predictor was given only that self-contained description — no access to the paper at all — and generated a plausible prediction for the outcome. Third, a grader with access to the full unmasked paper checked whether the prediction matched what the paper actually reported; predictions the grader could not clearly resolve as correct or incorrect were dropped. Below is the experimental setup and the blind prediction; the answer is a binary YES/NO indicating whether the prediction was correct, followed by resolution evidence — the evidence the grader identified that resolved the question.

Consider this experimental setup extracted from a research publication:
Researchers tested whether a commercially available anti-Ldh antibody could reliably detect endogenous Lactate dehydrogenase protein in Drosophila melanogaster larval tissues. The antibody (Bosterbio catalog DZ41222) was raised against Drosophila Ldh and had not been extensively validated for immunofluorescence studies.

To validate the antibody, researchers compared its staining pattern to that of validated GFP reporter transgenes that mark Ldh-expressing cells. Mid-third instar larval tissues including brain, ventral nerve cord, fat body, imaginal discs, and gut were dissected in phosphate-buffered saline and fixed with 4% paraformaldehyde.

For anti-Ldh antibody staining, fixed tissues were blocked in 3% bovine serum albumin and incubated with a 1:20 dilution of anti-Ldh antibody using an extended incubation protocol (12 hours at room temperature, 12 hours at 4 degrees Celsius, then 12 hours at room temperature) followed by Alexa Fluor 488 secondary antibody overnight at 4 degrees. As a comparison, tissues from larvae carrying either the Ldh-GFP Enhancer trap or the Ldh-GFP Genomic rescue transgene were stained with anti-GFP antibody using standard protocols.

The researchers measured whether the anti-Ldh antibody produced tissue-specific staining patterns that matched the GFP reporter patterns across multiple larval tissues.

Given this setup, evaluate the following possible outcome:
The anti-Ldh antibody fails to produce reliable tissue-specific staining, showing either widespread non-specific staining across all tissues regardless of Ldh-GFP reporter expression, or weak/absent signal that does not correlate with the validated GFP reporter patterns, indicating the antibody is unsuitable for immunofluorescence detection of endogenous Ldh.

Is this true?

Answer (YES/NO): NO